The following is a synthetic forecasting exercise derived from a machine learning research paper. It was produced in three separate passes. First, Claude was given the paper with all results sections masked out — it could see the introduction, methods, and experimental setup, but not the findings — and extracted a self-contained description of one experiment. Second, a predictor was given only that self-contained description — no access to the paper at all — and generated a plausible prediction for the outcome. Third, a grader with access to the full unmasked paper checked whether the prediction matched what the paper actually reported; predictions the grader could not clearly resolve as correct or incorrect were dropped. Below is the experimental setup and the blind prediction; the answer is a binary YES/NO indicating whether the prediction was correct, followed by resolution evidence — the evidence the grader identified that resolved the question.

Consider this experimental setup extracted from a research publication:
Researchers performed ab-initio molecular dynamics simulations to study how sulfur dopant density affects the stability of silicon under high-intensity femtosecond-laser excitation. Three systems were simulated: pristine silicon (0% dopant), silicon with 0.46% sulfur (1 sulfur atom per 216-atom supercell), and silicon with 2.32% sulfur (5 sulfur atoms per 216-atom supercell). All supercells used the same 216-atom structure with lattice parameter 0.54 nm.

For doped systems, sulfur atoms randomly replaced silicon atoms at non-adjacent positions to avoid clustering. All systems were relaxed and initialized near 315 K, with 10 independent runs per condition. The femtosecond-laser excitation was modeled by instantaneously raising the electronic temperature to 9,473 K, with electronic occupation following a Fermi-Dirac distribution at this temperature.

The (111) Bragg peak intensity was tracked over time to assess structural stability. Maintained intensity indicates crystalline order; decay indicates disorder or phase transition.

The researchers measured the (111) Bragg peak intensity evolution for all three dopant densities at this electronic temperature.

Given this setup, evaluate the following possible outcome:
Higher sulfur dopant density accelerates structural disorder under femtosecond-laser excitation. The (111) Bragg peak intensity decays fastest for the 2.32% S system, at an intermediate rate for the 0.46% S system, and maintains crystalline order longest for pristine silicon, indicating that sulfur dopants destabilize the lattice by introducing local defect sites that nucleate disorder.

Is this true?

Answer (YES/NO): NO